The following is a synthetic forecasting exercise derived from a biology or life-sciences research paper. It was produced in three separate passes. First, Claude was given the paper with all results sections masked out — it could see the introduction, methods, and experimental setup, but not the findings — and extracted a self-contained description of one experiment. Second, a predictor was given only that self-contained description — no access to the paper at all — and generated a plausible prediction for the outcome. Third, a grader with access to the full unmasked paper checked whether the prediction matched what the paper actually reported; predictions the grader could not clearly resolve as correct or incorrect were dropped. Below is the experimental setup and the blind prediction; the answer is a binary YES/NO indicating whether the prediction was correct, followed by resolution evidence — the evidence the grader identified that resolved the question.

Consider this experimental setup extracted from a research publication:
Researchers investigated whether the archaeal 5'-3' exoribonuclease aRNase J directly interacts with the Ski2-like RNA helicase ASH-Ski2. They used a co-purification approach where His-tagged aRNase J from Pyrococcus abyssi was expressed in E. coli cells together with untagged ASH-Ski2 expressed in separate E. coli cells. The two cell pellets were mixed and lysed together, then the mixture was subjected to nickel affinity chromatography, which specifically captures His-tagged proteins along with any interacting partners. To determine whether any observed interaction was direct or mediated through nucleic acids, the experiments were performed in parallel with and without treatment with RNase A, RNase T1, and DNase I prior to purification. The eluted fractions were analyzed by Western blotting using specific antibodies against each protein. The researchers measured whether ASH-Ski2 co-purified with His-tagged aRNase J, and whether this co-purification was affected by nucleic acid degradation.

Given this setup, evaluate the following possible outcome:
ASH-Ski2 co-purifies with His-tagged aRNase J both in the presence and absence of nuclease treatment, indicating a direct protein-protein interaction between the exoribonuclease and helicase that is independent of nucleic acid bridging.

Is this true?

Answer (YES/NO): YES